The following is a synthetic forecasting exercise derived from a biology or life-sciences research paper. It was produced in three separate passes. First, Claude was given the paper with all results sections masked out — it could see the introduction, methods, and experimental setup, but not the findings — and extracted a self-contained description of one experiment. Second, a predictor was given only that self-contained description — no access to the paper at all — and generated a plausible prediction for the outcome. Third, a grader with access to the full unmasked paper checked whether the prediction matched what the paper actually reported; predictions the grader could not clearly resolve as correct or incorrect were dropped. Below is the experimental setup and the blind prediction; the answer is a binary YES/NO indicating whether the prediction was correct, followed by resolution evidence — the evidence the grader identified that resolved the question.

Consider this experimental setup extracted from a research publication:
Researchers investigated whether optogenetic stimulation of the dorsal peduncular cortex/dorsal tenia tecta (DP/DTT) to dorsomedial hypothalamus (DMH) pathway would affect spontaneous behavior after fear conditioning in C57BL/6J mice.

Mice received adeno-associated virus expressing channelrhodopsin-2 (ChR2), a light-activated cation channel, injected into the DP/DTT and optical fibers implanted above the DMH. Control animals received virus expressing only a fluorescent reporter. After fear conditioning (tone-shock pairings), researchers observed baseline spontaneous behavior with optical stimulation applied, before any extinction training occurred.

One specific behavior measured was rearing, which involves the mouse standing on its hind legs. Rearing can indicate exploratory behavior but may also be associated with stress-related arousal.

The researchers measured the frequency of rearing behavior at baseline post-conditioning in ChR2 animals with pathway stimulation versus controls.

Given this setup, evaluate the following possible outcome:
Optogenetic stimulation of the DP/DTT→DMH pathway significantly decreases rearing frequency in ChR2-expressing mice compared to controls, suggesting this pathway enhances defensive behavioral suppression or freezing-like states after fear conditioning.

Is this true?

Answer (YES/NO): NO